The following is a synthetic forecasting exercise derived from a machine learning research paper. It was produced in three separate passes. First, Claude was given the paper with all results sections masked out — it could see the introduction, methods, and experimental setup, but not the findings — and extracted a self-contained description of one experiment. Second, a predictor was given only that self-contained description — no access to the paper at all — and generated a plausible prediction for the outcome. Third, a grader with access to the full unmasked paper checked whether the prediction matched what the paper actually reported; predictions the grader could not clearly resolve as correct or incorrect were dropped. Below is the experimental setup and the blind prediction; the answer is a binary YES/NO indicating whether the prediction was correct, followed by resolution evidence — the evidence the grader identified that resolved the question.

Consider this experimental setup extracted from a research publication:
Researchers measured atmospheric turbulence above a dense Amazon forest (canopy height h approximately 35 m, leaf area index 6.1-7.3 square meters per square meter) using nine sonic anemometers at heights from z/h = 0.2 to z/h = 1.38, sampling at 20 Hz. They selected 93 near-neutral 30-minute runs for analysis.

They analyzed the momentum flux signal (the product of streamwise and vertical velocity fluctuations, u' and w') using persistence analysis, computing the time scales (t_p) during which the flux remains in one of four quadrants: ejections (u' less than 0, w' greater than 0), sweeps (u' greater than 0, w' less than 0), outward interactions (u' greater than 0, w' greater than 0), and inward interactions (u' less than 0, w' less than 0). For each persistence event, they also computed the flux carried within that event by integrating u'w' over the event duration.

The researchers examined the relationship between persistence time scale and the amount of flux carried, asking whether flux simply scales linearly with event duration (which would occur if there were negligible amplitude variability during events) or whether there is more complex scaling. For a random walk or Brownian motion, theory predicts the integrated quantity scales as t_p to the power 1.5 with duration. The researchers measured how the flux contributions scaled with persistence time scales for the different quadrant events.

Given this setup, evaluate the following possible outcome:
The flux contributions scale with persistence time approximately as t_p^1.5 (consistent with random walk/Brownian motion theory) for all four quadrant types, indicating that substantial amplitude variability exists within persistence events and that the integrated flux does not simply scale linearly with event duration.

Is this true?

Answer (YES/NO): NO